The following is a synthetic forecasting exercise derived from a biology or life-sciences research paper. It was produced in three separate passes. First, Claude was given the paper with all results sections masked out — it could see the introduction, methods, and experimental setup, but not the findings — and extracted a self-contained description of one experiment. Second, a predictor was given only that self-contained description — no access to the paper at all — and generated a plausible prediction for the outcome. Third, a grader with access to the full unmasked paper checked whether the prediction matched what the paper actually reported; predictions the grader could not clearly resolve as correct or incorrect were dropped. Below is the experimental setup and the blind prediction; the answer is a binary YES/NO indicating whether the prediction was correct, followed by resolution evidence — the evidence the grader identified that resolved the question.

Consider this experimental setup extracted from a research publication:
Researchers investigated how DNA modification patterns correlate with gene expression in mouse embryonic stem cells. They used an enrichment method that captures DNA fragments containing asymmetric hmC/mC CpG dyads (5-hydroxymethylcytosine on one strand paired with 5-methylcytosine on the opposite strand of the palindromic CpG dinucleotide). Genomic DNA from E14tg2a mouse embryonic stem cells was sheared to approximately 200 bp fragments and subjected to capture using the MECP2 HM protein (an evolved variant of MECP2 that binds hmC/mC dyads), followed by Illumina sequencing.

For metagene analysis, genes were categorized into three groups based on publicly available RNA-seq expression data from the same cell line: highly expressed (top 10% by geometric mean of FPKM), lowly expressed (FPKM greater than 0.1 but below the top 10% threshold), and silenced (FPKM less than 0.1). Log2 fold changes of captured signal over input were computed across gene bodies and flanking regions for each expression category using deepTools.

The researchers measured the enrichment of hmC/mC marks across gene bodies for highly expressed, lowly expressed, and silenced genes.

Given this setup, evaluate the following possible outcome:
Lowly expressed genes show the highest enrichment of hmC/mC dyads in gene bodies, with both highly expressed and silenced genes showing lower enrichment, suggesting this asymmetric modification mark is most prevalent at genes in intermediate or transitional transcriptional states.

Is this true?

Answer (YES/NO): NO